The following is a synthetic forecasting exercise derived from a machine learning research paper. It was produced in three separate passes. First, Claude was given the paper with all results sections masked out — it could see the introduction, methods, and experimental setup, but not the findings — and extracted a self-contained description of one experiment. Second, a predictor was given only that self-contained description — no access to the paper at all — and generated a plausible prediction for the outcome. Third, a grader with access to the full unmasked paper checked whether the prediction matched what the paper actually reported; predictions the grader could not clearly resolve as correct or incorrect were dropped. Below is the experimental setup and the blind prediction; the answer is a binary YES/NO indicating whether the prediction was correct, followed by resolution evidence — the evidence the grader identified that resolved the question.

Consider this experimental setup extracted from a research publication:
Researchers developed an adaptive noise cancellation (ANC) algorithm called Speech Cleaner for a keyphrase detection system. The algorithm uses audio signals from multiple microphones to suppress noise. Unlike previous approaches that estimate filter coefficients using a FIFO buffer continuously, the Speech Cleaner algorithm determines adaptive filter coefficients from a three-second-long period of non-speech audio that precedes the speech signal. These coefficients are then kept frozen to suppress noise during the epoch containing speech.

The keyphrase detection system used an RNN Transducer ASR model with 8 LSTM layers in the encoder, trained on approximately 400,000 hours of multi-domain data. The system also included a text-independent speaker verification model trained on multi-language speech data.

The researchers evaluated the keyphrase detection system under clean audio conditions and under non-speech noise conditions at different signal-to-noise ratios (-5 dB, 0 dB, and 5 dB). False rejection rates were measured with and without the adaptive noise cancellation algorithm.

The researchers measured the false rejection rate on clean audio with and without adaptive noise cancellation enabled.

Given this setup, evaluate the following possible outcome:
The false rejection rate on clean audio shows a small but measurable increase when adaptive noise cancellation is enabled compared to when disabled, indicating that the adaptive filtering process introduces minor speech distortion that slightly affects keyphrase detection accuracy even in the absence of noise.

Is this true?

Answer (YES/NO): NO